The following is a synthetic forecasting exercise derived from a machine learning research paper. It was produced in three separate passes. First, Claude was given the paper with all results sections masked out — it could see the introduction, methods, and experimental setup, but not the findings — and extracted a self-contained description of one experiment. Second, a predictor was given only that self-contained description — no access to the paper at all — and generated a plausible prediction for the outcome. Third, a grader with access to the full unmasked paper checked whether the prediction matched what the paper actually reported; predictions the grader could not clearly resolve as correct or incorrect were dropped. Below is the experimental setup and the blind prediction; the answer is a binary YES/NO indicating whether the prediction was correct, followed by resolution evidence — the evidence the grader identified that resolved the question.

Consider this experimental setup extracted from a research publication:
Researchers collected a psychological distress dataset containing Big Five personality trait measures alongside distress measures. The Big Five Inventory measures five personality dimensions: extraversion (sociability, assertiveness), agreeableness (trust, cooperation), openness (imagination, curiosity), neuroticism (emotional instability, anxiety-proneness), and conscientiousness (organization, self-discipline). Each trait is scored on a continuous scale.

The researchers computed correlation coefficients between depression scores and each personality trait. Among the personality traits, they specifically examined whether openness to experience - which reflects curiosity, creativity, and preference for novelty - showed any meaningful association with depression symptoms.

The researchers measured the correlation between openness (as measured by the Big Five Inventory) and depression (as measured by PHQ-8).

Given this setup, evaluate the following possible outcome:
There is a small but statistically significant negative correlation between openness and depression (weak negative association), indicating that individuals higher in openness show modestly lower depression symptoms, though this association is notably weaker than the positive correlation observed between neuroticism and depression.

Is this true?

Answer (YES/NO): NO